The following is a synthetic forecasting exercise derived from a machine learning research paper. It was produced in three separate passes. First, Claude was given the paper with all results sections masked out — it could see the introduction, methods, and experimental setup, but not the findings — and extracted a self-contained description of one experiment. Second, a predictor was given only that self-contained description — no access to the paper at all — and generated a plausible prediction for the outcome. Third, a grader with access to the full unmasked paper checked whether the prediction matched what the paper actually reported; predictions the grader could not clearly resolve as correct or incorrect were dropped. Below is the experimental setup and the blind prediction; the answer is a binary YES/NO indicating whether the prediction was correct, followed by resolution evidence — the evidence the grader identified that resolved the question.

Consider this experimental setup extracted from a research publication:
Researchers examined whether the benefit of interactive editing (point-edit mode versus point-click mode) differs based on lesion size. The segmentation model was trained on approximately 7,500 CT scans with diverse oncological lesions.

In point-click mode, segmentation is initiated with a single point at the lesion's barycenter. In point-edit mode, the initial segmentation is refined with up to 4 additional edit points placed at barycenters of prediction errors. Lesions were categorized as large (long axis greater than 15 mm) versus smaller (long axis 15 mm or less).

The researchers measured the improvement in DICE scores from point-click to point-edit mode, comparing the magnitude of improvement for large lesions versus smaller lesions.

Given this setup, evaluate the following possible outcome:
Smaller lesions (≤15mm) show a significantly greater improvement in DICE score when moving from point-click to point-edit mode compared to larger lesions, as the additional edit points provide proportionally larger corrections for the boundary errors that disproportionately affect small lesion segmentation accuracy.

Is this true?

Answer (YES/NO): YES